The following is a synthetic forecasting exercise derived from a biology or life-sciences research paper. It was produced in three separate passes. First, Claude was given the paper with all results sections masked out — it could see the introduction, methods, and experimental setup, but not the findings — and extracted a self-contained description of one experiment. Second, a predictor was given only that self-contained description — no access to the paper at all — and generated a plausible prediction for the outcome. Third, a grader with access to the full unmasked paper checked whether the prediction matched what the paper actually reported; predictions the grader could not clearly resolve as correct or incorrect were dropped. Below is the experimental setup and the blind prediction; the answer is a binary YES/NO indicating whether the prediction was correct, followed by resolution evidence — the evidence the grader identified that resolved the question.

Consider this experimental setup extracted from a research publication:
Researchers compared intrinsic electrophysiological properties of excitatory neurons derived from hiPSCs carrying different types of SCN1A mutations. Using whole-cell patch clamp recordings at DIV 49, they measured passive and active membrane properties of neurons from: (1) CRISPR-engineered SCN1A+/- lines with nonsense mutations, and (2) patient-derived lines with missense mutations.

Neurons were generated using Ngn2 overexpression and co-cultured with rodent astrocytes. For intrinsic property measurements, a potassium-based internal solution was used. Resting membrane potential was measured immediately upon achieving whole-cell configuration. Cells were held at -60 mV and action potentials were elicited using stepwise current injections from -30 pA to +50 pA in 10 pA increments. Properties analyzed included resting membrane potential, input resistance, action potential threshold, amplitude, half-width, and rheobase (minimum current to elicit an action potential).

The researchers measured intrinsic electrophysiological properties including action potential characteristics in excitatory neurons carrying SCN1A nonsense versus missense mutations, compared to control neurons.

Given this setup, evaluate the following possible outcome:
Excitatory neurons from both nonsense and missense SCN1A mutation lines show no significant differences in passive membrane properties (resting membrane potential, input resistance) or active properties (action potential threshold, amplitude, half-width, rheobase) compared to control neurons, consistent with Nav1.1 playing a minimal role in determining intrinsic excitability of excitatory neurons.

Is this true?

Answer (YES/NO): NO